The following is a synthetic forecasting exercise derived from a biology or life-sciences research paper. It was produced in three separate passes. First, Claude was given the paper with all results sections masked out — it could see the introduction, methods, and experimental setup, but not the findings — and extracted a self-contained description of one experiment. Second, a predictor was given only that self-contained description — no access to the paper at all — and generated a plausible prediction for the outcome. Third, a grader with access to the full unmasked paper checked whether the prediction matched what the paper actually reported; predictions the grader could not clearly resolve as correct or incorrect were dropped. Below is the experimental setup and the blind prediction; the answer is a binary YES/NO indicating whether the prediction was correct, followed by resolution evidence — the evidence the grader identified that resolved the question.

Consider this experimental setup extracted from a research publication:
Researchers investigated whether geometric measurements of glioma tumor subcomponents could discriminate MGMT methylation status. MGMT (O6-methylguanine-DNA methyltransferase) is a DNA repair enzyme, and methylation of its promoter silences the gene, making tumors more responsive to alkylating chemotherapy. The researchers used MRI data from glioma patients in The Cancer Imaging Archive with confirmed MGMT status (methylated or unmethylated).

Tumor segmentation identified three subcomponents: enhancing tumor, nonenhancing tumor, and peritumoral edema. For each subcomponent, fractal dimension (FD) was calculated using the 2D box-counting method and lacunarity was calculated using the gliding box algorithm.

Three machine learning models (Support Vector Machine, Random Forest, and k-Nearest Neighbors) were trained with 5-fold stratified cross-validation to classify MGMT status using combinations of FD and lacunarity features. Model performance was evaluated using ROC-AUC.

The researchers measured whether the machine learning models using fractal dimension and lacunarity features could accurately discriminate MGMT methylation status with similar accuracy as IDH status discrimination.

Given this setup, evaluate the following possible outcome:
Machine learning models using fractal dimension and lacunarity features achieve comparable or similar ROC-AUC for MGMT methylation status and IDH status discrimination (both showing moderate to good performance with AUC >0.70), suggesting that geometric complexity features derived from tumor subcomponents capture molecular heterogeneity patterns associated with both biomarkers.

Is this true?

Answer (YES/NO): NO